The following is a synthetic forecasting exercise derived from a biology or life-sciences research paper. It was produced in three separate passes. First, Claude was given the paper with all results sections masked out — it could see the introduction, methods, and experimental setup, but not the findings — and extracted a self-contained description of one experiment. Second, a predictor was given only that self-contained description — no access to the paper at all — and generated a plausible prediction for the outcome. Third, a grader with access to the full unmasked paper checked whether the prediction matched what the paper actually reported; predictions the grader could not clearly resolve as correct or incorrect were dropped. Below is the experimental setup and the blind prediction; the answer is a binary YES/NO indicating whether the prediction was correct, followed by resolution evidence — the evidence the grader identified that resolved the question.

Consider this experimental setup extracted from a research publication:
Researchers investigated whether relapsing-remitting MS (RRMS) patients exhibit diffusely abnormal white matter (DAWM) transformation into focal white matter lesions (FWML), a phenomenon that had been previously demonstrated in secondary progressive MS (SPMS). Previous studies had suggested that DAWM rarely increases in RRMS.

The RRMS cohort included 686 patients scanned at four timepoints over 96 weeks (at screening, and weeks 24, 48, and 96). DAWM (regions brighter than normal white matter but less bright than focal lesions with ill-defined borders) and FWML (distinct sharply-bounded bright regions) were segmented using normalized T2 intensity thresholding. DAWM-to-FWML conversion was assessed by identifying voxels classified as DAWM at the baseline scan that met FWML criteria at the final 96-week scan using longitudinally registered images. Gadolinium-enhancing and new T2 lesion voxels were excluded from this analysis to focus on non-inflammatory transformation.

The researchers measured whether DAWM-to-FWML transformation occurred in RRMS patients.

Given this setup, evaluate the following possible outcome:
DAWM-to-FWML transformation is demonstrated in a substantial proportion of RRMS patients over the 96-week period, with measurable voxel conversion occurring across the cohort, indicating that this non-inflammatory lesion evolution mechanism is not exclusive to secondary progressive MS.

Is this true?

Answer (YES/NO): YES